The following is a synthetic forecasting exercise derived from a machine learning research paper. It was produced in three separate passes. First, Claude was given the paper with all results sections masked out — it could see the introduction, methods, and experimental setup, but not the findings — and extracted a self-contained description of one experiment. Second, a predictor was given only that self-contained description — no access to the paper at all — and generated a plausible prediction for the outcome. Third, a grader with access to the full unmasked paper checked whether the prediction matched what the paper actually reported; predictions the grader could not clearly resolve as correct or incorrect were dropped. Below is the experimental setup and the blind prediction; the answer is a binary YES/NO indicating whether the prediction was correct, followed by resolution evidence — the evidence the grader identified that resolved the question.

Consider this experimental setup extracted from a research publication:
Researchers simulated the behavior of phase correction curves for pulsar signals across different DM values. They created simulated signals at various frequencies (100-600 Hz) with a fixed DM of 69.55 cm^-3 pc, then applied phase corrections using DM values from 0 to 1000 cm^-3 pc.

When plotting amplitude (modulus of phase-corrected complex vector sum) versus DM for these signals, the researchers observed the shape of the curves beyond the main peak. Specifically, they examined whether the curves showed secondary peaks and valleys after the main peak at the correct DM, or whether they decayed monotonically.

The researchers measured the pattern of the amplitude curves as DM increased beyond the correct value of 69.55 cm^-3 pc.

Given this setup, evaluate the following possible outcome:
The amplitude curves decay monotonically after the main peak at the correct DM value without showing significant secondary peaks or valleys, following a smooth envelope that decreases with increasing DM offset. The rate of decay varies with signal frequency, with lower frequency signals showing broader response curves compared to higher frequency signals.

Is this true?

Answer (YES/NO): NO